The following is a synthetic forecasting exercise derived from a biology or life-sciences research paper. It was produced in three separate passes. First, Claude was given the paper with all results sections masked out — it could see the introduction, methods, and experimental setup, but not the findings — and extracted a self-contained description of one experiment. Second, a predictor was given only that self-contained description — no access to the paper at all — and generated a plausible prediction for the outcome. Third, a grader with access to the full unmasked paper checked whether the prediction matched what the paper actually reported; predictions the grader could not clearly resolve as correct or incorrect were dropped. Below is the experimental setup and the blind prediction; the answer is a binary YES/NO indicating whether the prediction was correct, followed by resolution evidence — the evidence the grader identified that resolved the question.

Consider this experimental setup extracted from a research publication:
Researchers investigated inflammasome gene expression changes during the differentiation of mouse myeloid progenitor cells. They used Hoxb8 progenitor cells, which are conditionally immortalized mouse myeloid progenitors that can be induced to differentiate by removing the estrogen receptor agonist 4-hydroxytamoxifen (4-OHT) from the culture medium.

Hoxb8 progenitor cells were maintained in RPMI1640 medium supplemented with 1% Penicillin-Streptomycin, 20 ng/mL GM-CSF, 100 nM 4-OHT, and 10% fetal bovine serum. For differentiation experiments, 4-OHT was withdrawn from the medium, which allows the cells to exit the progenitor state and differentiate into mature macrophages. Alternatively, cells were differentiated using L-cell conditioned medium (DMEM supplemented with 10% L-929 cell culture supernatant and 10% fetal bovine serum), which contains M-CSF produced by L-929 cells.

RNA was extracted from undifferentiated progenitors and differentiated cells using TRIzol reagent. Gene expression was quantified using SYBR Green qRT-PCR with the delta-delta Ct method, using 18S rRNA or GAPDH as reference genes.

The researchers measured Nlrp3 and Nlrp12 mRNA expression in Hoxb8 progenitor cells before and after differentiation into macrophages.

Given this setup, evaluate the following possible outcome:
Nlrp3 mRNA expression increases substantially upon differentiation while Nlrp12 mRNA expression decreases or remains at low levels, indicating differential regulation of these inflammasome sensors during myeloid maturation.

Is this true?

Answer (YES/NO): YES